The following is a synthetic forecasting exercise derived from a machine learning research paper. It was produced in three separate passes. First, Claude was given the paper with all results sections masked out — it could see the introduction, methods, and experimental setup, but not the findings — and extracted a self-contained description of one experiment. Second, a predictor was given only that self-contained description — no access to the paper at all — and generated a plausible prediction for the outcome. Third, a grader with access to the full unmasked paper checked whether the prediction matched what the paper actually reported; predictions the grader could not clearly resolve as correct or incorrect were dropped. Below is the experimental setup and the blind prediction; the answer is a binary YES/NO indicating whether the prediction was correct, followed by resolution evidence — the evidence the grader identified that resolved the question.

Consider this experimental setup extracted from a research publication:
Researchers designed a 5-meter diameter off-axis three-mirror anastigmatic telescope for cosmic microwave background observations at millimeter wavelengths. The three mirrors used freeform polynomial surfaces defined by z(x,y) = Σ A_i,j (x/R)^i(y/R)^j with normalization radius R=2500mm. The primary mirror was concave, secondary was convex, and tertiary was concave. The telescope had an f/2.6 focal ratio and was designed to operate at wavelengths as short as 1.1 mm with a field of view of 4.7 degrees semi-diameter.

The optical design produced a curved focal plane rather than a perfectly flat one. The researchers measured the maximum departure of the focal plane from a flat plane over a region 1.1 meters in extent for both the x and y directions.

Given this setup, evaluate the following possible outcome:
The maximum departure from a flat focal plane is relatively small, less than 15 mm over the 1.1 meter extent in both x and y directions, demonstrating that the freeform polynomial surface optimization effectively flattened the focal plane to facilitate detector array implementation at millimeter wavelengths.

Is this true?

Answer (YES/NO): NO